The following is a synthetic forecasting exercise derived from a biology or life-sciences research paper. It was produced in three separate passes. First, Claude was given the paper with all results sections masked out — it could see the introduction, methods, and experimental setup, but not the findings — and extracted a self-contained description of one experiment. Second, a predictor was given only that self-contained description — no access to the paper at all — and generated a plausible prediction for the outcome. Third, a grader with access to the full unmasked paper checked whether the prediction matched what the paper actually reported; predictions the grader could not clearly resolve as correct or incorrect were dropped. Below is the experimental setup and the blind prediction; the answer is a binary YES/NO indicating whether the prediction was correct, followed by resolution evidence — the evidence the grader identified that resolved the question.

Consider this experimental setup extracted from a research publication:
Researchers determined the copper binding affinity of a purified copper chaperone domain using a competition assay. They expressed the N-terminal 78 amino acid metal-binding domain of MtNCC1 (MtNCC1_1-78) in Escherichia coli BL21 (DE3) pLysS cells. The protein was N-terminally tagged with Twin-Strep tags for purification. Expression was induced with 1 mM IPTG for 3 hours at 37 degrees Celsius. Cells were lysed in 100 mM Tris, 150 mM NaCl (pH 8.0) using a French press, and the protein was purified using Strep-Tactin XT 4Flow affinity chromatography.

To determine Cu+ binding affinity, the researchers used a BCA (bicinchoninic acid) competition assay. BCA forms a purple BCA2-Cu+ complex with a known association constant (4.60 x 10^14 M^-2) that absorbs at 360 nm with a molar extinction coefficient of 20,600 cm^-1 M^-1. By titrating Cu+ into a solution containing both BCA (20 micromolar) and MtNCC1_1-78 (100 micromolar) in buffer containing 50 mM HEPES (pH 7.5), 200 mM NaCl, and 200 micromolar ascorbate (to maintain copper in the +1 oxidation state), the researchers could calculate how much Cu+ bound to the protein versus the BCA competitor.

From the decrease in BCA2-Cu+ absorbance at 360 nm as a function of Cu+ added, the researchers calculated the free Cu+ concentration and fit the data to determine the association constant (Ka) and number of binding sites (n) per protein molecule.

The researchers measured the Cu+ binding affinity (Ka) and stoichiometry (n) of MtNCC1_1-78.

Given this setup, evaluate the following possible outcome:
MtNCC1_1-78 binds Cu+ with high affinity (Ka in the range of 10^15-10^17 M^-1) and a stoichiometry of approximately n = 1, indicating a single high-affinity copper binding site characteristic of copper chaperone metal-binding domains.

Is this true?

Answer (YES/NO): NO